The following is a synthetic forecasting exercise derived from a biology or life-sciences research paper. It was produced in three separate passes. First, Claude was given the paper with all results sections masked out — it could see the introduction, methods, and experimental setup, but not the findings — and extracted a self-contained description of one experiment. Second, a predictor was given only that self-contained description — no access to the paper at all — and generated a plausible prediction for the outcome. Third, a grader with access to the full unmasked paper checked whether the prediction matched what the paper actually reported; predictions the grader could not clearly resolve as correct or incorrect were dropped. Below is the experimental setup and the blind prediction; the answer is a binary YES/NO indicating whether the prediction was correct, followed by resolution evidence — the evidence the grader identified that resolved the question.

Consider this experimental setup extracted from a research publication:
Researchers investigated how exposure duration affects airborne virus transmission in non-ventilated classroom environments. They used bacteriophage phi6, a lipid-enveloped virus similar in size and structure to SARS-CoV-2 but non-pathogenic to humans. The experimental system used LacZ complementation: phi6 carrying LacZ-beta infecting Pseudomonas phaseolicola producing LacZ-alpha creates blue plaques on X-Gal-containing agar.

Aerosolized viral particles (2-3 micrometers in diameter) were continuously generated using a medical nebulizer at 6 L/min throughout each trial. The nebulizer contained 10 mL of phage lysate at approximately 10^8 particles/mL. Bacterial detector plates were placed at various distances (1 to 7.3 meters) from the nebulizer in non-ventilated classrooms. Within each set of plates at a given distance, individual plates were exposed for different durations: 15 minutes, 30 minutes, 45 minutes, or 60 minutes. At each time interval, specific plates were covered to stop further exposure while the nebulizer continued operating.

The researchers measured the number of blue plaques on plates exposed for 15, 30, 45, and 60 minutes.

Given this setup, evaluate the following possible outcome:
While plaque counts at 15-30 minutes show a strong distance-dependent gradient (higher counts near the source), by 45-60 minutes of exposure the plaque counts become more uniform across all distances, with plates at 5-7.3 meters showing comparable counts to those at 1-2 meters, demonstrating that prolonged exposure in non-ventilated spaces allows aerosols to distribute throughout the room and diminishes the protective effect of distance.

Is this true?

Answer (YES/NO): NO